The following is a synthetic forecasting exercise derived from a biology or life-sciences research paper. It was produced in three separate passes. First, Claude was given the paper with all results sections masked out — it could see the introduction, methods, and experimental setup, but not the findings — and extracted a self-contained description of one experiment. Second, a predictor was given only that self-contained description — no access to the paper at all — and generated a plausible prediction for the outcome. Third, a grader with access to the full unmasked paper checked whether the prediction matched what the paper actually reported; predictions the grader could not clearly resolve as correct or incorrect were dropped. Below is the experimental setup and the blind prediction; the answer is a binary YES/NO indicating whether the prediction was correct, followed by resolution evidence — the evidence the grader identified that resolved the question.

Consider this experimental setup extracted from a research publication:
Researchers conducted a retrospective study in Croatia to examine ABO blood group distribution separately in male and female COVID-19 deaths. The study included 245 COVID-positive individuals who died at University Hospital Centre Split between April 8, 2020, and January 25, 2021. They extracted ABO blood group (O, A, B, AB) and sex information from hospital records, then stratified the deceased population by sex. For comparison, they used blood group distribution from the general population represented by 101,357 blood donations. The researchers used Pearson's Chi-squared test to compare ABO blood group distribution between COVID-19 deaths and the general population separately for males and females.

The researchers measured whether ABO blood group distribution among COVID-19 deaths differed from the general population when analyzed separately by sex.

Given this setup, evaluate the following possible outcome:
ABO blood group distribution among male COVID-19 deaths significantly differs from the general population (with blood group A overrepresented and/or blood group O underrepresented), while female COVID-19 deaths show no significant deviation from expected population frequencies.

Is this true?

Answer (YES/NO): NO